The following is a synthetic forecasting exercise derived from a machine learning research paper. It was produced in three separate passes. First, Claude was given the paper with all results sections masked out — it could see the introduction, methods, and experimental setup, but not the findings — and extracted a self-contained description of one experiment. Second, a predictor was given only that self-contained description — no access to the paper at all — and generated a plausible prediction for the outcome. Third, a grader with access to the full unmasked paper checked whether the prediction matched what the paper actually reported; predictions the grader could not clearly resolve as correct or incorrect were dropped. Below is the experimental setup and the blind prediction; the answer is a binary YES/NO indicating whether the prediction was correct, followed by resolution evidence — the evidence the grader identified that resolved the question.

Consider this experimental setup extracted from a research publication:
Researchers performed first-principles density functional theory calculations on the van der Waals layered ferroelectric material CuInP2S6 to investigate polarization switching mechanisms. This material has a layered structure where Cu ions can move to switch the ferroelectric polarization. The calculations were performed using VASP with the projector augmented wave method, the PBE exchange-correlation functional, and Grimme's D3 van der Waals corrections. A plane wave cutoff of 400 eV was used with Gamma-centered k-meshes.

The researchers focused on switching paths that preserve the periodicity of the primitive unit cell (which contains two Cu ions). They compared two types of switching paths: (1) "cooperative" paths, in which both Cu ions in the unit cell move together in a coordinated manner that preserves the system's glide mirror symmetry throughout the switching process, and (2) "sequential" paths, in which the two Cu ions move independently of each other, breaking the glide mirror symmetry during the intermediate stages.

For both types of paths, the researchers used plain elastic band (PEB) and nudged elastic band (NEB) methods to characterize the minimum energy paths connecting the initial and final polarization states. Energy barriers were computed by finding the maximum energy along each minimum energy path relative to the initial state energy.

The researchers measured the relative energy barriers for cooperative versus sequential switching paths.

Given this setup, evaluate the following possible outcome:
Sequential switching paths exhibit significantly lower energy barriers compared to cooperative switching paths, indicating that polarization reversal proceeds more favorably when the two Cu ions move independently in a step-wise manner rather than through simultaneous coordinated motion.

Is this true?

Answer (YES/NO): YES